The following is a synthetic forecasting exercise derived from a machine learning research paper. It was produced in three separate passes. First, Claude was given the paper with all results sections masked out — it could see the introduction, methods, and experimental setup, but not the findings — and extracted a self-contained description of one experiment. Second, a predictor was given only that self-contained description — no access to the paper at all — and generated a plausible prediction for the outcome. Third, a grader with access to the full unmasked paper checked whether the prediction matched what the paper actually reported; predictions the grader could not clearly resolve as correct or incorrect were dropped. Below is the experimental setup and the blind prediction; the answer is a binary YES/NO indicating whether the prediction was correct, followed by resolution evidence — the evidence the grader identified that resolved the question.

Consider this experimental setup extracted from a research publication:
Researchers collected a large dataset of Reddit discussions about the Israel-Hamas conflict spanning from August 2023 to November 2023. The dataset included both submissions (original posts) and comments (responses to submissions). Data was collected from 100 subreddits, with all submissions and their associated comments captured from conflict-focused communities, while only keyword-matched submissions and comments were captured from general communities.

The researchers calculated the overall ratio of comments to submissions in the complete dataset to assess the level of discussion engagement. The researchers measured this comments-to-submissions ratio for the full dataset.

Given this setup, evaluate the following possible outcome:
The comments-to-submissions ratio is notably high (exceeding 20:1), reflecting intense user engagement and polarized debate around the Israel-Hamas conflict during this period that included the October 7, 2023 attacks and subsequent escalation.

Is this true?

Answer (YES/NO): NO